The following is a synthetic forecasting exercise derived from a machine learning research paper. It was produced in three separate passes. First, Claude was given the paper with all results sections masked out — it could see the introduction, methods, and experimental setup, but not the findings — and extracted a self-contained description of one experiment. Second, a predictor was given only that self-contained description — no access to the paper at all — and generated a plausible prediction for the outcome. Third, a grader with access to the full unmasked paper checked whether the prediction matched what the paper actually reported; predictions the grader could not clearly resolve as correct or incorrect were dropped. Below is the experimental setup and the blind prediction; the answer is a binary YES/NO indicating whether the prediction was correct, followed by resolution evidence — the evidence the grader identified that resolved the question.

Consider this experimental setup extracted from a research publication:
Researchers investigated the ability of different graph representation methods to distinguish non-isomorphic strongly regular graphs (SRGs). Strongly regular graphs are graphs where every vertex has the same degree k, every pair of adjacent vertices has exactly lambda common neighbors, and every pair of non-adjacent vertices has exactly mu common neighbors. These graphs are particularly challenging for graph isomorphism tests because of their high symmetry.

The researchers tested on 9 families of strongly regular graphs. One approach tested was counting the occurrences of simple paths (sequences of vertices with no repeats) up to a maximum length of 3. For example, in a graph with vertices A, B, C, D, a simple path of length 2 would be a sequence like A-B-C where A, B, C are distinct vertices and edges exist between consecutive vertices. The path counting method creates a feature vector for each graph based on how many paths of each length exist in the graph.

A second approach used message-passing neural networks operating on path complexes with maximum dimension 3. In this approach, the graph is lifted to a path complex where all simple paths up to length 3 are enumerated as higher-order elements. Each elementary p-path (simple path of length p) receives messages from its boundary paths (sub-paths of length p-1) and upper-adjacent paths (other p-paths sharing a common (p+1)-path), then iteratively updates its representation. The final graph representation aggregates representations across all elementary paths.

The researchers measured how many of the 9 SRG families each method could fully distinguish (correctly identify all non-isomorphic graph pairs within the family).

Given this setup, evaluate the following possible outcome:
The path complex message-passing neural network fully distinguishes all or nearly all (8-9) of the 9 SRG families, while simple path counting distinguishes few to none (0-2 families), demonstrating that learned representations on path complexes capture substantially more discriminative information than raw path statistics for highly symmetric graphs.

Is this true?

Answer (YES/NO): YES